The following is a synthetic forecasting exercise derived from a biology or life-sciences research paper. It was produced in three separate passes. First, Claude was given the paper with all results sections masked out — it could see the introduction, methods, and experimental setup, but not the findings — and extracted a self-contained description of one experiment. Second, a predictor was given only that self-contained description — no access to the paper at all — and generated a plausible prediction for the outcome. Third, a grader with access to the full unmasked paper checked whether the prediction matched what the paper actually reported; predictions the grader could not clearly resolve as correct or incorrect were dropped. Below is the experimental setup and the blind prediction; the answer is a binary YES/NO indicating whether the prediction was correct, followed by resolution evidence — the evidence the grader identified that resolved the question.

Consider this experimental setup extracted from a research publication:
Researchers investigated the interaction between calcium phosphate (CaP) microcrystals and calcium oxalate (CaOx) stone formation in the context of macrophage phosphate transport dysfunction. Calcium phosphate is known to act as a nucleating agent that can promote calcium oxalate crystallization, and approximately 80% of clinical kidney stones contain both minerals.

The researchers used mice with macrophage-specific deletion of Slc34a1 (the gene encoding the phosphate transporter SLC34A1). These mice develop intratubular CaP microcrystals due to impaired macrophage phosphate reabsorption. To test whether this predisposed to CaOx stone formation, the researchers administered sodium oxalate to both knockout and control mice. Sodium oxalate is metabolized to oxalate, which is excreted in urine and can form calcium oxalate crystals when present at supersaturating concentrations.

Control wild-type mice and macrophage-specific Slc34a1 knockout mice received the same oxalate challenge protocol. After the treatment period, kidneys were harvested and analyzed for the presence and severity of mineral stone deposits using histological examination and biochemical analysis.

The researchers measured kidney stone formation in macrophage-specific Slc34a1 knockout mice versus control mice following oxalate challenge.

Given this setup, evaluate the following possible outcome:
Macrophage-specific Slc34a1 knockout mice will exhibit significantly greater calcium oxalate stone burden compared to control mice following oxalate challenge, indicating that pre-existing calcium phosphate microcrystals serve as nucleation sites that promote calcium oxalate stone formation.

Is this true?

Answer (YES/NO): YES